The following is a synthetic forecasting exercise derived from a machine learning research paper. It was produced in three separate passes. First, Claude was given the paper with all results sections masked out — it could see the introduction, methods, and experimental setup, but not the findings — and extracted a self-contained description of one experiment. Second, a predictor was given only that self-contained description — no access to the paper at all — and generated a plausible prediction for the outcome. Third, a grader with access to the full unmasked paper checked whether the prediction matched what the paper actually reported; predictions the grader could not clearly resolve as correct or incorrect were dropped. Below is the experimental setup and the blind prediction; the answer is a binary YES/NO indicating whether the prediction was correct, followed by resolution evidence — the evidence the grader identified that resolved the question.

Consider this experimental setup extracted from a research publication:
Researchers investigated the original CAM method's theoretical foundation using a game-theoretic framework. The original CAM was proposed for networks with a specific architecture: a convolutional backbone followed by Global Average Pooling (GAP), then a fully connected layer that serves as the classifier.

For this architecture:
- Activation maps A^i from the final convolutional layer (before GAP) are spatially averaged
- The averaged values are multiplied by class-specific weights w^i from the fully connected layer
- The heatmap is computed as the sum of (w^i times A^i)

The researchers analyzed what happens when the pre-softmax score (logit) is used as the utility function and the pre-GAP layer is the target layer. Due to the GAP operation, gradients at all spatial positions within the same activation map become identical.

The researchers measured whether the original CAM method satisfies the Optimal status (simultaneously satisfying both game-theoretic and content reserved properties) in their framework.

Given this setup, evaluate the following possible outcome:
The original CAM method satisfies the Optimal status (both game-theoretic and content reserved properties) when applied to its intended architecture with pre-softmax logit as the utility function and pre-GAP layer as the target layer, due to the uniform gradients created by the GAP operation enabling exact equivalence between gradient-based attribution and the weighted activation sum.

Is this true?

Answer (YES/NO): YES